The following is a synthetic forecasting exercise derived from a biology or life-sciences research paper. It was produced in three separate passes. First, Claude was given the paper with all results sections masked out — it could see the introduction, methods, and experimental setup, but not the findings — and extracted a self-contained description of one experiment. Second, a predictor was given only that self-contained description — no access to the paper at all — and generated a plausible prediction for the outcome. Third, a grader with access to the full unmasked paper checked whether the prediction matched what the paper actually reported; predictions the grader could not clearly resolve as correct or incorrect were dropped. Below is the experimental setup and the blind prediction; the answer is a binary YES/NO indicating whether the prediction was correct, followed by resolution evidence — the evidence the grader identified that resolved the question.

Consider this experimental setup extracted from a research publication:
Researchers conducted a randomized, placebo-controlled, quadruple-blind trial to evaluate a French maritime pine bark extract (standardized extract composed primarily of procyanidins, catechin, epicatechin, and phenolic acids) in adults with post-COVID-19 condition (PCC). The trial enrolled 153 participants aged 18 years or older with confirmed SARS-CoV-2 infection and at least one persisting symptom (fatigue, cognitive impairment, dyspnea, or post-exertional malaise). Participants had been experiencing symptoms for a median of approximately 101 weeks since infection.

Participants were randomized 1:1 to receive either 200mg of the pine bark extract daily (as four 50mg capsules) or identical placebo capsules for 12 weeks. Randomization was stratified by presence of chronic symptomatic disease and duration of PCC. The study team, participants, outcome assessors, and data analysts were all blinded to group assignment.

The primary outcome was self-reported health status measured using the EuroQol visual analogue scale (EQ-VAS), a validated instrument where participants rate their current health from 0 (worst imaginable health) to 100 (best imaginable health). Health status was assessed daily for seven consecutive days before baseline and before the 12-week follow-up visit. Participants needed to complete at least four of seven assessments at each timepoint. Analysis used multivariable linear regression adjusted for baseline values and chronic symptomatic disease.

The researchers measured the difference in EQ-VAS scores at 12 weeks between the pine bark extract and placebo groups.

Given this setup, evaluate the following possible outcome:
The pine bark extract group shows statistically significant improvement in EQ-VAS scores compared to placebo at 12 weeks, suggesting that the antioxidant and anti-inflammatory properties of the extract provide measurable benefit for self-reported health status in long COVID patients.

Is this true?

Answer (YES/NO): NO